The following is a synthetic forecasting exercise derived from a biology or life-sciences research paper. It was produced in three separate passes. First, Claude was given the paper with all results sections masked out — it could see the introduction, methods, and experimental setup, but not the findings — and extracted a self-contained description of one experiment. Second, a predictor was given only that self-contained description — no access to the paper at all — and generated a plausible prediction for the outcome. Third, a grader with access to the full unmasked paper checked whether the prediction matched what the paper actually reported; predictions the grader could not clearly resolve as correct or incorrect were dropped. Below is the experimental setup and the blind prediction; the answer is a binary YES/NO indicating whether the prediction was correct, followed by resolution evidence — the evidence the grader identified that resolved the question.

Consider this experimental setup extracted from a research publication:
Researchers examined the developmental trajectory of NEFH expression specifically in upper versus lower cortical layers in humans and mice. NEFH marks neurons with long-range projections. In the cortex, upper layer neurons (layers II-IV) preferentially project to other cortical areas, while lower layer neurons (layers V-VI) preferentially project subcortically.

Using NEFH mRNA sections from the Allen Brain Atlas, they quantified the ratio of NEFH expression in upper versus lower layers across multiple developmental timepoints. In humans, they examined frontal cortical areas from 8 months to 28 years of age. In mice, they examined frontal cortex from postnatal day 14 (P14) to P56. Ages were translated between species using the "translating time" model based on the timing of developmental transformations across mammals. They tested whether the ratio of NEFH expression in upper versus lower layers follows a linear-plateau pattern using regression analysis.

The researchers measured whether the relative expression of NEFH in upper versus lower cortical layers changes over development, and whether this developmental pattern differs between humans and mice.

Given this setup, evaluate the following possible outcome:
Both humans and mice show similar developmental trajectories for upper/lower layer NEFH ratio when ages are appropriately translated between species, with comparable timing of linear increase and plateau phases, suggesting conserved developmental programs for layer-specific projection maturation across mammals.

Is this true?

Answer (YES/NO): NO